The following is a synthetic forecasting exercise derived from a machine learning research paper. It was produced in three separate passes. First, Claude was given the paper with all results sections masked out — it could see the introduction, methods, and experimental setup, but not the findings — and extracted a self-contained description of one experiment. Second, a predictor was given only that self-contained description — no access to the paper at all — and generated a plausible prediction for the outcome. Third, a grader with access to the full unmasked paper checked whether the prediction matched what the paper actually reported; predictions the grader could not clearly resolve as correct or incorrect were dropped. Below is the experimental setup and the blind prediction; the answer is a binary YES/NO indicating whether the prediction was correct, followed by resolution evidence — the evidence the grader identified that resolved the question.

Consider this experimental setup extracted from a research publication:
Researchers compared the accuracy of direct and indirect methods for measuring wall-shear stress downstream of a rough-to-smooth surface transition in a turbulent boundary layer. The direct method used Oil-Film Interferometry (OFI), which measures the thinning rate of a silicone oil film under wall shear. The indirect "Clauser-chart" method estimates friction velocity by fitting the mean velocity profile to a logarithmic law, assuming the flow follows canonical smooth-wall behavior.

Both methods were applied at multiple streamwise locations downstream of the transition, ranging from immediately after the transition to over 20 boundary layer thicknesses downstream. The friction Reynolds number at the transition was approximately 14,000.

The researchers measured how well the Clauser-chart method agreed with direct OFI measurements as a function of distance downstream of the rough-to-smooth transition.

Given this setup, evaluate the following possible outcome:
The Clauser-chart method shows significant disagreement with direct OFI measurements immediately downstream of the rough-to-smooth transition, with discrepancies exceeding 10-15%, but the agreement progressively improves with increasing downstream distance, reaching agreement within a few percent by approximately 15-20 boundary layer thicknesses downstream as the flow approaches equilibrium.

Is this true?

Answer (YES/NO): NO